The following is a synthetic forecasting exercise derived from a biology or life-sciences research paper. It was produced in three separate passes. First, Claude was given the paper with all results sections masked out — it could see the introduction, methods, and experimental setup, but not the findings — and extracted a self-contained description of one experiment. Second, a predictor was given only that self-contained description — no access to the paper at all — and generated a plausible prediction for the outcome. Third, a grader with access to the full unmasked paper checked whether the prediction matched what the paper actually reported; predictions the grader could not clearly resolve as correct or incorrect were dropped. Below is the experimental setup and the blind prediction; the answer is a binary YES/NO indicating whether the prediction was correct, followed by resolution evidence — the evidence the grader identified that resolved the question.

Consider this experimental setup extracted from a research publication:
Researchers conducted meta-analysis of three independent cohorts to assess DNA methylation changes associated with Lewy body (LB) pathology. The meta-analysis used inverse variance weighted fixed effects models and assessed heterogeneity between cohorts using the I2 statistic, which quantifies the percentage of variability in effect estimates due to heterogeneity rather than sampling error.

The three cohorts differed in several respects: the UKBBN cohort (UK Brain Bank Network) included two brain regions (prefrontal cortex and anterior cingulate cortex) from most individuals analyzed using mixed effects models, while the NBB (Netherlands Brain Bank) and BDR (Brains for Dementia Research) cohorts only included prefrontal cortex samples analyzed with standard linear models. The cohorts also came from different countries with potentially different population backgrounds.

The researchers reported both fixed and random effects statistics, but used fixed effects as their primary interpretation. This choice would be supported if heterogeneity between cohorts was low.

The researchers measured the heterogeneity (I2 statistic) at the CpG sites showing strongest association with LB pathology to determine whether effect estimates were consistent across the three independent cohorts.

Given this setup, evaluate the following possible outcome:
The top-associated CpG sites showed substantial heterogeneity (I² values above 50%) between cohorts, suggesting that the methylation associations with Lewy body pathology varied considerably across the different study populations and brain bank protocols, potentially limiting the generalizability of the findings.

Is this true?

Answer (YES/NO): NO